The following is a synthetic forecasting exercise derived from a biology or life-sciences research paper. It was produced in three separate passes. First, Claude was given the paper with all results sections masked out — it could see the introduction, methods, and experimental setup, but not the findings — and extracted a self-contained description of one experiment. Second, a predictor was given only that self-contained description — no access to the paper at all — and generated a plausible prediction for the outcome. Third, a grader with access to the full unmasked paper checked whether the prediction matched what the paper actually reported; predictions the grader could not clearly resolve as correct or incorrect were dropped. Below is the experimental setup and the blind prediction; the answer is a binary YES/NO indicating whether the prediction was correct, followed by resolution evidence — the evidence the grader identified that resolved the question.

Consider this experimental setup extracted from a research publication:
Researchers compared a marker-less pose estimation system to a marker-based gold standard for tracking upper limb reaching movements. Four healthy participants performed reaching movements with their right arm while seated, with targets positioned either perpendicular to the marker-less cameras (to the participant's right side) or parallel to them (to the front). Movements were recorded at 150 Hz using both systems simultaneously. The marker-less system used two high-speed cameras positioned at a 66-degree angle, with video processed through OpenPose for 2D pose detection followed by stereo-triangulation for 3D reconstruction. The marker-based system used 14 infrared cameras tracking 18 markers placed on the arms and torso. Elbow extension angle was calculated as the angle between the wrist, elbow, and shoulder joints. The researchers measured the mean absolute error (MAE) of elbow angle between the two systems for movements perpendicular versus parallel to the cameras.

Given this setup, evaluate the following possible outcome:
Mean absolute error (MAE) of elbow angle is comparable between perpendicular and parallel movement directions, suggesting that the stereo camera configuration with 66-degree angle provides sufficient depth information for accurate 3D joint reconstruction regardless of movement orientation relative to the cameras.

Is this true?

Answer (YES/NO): NO